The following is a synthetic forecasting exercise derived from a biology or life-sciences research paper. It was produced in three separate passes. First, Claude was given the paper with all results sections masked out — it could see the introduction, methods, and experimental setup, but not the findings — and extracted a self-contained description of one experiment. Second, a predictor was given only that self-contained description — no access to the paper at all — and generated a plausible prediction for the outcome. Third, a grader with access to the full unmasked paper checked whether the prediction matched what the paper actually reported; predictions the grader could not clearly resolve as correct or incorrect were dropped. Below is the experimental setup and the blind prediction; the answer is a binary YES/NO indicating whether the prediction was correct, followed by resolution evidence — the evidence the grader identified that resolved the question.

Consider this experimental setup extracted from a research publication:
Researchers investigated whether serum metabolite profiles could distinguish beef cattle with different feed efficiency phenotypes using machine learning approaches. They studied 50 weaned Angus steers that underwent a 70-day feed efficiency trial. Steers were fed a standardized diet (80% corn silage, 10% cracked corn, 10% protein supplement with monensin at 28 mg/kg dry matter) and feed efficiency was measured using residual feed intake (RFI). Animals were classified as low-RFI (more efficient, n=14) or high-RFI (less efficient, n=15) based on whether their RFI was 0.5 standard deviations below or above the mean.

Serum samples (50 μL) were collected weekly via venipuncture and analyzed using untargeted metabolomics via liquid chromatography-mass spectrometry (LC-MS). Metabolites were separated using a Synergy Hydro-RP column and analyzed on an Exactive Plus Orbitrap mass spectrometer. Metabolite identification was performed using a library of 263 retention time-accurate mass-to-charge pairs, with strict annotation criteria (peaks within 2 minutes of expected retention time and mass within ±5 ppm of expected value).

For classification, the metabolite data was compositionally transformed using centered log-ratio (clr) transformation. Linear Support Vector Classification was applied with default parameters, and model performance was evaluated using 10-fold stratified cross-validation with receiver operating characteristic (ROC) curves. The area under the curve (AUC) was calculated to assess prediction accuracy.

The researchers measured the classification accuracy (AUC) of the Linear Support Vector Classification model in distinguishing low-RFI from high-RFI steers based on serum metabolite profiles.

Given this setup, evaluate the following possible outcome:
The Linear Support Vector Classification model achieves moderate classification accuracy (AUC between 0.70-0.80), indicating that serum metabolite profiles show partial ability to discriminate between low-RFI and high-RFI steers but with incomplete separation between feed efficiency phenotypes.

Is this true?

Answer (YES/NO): YES